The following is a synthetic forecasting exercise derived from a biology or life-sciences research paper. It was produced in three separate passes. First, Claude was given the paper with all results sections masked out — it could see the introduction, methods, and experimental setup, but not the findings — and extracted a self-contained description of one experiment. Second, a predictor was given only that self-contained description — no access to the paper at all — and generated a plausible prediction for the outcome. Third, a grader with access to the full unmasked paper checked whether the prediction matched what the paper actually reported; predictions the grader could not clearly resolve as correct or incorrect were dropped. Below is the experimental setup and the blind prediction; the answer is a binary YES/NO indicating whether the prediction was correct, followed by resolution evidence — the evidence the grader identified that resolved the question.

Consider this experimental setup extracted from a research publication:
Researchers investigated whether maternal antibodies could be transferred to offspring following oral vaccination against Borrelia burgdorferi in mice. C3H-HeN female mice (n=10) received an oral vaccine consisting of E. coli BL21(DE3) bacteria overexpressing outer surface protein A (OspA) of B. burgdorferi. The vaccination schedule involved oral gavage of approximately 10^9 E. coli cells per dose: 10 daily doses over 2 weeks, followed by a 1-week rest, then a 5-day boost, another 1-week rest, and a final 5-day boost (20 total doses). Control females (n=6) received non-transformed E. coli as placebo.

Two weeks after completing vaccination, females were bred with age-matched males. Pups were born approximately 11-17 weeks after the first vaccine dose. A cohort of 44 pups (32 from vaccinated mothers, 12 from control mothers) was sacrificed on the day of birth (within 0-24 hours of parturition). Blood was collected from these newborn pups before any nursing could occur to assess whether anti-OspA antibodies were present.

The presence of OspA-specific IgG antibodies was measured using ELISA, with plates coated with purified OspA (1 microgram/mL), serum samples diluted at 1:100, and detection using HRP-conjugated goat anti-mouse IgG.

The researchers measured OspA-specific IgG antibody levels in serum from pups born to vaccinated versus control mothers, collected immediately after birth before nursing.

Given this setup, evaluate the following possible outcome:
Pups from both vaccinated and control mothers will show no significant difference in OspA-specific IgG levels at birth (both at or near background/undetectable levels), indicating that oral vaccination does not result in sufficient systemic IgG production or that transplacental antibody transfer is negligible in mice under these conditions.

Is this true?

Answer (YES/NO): NO